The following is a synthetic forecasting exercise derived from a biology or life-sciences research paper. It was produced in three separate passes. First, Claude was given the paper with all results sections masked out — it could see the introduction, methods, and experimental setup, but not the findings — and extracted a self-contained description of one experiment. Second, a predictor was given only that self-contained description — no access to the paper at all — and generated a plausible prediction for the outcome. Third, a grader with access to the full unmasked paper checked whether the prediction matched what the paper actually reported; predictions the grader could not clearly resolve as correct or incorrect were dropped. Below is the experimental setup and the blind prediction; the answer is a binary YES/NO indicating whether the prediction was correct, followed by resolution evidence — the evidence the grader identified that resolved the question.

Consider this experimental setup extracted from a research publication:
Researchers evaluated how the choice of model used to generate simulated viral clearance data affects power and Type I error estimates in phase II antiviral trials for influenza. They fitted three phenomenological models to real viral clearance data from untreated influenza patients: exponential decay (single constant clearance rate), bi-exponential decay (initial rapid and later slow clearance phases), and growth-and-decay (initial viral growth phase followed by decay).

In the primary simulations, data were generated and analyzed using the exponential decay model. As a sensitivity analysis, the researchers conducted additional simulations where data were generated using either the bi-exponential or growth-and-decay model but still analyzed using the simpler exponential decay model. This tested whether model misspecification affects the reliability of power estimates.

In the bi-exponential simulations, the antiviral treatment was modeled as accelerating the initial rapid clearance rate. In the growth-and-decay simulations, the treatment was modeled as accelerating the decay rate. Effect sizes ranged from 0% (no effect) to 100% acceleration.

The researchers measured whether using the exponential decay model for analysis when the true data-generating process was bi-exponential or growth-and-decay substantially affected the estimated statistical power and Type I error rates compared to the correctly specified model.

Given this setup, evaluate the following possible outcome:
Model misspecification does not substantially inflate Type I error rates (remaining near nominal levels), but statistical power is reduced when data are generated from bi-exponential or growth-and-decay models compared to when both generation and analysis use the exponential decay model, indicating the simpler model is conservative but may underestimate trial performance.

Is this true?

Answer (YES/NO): NO